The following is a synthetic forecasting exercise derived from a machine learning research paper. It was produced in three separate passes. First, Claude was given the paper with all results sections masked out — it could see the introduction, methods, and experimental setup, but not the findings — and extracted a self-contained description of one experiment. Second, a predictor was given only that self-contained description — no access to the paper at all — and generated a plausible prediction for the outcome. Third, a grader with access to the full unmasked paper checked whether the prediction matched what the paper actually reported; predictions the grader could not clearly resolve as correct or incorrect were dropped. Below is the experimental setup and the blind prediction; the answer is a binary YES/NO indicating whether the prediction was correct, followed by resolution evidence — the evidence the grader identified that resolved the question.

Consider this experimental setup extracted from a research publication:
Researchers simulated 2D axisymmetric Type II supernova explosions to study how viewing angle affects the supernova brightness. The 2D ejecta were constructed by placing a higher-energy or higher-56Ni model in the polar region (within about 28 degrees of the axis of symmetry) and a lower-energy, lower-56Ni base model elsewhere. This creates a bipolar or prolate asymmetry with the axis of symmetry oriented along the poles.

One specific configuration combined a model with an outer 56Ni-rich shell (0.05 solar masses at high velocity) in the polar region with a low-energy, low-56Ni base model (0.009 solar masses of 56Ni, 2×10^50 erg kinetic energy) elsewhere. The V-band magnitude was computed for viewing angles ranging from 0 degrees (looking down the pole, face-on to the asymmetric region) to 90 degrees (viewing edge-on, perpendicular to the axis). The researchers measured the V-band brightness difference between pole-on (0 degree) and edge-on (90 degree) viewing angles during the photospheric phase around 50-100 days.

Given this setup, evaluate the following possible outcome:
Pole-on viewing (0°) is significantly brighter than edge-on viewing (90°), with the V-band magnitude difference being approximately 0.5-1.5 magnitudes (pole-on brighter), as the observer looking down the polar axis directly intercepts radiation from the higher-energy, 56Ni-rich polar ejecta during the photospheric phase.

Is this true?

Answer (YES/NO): NO